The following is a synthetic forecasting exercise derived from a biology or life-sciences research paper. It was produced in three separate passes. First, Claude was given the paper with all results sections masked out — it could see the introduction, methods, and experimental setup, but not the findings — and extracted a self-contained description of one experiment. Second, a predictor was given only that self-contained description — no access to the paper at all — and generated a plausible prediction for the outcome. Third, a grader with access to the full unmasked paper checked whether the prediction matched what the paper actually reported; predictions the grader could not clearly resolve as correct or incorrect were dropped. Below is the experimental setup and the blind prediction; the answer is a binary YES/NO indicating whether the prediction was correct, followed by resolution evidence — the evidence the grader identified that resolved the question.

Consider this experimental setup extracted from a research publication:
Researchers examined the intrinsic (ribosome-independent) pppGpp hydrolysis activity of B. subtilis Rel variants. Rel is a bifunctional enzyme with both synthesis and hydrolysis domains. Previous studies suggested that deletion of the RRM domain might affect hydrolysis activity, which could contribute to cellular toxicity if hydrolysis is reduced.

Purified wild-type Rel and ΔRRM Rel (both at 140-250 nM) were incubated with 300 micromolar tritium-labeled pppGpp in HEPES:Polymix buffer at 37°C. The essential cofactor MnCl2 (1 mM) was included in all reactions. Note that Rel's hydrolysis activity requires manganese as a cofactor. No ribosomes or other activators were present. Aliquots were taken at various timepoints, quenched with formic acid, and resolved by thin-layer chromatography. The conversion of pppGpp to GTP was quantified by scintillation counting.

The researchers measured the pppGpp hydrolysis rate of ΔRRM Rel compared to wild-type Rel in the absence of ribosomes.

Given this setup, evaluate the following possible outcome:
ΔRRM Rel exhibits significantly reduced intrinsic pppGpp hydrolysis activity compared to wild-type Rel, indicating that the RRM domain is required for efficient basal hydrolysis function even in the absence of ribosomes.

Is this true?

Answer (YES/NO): NO